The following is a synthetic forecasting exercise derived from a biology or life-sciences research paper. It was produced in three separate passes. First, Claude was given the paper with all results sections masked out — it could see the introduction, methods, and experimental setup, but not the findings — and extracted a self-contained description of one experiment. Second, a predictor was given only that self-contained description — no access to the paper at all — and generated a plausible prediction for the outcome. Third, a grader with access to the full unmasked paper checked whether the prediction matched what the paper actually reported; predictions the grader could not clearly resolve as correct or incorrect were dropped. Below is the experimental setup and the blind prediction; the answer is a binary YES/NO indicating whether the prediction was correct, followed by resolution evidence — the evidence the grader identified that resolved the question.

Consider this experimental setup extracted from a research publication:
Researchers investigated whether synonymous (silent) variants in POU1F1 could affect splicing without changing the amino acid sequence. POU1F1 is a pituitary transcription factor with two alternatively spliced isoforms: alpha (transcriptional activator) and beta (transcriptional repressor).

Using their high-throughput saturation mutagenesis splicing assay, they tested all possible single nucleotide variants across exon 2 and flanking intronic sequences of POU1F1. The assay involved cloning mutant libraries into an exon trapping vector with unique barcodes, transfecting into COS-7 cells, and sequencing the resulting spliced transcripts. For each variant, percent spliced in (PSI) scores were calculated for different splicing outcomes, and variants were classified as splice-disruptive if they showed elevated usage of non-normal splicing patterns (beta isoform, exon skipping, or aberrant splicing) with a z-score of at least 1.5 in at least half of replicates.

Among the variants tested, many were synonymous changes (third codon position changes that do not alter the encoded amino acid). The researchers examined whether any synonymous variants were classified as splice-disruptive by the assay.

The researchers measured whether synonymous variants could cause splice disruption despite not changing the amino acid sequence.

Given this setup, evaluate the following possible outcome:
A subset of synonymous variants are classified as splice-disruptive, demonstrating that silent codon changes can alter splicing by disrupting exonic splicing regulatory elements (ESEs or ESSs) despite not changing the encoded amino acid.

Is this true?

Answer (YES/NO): YES